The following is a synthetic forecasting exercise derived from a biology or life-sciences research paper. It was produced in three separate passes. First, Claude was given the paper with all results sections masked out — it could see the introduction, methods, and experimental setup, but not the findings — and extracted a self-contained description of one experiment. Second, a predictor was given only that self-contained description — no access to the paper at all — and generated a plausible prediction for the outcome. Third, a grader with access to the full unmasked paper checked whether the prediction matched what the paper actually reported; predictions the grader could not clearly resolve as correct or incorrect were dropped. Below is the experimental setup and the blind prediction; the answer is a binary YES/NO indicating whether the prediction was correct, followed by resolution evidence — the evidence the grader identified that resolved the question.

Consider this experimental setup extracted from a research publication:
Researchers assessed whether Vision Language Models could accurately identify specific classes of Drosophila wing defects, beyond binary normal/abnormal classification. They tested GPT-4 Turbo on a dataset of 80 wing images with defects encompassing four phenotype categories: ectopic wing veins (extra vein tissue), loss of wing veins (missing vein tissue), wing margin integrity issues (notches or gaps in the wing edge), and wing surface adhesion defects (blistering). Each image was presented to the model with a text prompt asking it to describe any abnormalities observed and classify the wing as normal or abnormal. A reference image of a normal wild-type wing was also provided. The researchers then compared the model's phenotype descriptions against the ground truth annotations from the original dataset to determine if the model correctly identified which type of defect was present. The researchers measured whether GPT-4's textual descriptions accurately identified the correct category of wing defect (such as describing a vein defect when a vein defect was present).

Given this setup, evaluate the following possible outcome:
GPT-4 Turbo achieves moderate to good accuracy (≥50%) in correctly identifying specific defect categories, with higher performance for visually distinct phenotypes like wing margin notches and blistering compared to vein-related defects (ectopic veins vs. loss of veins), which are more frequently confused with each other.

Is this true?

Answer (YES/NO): YES